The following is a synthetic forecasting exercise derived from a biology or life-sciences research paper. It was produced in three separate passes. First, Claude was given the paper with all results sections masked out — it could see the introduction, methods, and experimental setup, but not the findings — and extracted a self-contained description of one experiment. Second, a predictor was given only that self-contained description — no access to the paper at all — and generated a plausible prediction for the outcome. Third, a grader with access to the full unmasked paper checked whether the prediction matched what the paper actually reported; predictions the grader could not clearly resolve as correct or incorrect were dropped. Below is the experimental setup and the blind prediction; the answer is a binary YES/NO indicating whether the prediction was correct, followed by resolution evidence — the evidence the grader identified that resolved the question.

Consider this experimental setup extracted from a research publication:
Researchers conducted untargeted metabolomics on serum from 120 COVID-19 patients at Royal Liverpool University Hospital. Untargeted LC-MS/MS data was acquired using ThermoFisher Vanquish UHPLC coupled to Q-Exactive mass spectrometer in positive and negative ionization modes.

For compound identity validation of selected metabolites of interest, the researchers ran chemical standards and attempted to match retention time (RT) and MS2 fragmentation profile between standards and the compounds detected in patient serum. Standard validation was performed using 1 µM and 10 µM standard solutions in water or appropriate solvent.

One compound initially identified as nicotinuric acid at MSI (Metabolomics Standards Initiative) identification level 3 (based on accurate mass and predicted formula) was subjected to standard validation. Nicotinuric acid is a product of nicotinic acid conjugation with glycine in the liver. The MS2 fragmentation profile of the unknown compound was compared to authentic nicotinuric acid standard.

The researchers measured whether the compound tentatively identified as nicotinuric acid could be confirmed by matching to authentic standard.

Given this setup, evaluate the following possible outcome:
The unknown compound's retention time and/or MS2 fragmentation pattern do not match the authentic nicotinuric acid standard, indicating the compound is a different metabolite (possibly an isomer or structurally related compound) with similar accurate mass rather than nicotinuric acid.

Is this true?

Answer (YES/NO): YES